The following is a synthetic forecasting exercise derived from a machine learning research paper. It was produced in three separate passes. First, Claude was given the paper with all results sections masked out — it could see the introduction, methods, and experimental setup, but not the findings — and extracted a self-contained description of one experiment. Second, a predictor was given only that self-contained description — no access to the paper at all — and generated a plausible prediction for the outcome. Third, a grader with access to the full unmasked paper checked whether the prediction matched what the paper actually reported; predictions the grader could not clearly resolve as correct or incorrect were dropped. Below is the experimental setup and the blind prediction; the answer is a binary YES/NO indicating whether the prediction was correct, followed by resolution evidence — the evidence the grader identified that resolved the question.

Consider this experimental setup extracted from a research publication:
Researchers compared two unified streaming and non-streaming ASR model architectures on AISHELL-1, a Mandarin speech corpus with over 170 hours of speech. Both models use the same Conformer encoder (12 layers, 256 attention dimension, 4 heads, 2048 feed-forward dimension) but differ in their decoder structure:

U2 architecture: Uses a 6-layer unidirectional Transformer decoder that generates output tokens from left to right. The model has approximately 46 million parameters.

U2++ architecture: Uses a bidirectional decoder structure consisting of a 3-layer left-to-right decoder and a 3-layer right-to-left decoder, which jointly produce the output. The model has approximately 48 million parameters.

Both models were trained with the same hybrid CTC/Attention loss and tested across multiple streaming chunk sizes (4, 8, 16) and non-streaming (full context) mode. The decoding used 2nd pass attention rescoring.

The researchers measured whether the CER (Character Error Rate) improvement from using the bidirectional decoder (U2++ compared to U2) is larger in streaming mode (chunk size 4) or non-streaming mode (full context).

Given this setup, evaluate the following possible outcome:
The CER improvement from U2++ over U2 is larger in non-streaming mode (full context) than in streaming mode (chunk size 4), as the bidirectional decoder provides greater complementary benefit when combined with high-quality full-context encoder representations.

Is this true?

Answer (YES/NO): NO